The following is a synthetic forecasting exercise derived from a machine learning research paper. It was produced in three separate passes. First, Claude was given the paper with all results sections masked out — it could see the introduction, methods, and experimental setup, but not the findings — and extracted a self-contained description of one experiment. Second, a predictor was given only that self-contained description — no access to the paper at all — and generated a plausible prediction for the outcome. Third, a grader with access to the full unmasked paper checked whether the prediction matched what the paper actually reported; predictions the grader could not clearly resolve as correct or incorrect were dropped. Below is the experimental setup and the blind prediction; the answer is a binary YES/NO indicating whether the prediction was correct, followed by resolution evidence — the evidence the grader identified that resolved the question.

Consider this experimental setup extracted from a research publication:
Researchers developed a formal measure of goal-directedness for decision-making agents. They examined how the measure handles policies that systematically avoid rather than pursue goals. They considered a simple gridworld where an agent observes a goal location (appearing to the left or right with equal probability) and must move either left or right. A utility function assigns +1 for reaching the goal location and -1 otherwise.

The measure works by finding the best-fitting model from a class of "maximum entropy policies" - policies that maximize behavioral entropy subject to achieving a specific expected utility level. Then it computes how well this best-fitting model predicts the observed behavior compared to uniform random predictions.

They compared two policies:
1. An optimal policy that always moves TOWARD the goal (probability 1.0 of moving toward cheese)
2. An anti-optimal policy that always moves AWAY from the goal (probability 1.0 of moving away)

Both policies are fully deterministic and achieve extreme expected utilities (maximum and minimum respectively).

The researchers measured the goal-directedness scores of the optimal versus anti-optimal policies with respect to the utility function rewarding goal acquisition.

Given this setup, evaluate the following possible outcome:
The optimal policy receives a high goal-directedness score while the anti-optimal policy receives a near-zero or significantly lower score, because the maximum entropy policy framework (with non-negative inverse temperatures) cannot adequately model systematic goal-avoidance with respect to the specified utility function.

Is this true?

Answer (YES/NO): NO